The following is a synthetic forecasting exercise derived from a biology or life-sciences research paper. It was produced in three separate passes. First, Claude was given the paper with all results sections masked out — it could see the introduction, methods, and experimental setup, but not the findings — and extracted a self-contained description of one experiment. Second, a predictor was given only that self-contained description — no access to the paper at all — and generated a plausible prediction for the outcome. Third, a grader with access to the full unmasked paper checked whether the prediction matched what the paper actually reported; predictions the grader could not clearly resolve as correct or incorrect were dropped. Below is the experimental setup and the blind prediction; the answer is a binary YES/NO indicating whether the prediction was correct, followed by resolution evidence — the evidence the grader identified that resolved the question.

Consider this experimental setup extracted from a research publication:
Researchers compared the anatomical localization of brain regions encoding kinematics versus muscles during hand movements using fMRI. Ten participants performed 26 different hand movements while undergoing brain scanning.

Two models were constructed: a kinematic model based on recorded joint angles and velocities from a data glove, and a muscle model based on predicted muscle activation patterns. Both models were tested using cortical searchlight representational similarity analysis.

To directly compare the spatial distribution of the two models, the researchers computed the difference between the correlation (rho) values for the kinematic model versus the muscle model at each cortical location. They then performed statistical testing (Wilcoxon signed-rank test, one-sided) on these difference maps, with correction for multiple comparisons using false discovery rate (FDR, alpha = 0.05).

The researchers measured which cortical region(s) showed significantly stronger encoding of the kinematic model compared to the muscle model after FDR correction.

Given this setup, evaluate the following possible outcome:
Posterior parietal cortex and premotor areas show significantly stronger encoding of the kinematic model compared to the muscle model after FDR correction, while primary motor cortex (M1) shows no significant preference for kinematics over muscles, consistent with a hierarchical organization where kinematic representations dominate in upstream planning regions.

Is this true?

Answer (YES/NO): NO